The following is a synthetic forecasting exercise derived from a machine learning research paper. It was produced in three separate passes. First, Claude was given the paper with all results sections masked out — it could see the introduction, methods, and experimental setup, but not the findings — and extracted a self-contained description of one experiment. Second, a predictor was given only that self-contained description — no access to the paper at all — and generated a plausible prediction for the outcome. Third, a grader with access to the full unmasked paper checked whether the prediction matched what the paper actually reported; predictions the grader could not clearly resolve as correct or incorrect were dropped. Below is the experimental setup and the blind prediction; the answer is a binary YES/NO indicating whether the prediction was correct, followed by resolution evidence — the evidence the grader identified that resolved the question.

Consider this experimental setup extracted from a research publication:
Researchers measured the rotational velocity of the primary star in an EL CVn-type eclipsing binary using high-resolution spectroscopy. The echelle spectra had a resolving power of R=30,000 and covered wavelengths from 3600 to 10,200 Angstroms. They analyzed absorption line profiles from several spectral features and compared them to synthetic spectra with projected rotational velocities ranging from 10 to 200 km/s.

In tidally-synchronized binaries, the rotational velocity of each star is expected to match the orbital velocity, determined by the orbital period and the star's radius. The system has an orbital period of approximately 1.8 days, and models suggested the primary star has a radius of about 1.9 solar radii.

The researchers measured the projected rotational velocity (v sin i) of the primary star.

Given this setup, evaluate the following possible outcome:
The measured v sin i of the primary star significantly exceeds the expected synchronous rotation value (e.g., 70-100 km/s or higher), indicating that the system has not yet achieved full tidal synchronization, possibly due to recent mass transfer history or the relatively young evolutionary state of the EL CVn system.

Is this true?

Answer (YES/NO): NO